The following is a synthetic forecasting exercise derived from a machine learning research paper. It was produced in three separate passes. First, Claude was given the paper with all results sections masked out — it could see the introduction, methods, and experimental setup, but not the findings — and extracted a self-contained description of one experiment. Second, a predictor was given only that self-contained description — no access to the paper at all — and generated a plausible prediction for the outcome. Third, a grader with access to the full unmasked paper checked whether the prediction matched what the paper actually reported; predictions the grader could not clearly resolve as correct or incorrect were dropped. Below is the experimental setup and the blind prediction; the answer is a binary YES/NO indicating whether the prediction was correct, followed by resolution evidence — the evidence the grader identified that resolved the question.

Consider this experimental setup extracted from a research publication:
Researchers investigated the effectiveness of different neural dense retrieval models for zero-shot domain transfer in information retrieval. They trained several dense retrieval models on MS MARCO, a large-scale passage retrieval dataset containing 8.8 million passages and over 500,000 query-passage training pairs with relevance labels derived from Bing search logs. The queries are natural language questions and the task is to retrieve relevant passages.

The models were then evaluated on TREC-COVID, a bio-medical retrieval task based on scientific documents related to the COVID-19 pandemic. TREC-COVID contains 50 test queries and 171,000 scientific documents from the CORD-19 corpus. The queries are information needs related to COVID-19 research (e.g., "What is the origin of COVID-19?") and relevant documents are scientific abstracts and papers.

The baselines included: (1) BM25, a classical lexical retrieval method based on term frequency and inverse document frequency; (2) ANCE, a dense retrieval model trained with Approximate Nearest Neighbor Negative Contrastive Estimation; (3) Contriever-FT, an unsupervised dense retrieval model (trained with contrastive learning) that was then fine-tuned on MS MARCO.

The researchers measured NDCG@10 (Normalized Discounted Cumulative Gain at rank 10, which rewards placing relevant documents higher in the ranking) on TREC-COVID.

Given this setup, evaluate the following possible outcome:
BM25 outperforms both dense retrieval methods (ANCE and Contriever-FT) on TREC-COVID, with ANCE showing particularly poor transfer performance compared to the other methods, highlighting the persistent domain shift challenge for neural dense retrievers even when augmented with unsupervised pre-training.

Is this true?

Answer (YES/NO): NO